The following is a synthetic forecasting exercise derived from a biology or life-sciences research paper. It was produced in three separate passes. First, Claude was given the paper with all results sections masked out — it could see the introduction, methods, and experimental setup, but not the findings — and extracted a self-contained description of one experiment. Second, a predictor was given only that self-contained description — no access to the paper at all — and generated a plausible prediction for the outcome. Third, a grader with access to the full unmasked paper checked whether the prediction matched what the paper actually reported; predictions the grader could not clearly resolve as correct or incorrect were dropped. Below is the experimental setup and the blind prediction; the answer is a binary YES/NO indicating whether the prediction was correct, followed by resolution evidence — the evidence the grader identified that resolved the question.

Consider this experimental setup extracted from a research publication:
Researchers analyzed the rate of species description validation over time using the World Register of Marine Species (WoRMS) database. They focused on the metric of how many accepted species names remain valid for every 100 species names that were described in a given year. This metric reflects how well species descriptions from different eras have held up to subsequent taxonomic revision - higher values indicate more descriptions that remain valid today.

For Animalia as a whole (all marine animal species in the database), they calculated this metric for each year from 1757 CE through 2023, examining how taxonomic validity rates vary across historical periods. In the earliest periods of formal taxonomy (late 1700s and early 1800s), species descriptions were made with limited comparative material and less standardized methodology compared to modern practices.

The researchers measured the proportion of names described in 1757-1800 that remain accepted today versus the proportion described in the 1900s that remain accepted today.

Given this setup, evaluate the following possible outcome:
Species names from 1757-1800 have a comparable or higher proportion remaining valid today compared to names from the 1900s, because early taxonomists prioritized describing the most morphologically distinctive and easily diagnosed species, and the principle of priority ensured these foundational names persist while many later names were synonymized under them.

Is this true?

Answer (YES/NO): NO